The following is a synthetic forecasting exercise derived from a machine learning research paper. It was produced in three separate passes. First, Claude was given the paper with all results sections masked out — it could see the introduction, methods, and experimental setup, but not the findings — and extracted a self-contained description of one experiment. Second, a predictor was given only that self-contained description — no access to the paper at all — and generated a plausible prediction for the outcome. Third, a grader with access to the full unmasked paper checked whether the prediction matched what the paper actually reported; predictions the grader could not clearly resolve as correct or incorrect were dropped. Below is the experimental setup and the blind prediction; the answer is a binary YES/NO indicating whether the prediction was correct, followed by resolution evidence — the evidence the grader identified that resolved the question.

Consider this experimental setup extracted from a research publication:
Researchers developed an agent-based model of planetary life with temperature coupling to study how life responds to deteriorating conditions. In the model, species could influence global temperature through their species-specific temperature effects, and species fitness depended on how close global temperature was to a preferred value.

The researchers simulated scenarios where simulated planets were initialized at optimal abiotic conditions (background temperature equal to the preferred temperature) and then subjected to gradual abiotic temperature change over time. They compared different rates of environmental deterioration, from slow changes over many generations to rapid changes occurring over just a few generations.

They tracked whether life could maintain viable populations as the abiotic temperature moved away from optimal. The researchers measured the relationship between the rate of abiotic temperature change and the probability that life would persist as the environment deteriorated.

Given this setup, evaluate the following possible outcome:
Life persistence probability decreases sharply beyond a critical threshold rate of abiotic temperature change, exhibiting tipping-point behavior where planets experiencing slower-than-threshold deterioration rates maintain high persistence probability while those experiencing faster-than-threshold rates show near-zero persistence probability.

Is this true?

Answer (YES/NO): NO